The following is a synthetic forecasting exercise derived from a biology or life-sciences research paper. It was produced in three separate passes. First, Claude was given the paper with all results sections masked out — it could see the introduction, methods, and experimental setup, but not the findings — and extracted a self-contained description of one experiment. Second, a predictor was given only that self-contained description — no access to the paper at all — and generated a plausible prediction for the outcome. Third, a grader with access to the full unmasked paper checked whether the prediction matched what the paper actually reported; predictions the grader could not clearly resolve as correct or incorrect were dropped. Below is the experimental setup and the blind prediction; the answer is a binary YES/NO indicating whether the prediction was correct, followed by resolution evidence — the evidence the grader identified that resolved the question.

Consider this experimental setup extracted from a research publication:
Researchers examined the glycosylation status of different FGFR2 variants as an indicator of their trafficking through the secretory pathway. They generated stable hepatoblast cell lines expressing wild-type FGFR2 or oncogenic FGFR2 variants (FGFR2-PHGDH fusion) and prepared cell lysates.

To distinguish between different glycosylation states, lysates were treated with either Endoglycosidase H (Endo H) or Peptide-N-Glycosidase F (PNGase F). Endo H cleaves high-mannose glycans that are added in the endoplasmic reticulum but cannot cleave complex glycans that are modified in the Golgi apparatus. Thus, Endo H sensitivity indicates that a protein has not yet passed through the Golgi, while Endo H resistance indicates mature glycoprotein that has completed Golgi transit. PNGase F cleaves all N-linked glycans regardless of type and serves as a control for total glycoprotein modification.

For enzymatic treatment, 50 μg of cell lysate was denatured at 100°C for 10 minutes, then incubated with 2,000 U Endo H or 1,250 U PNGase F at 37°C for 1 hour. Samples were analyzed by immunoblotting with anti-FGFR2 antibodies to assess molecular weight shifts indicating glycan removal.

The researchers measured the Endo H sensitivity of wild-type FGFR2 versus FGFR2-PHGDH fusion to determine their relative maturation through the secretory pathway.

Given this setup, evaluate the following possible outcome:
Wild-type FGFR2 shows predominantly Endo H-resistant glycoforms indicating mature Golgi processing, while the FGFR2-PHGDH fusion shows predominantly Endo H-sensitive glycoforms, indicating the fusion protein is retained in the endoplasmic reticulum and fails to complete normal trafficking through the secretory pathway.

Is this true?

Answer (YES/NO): NO